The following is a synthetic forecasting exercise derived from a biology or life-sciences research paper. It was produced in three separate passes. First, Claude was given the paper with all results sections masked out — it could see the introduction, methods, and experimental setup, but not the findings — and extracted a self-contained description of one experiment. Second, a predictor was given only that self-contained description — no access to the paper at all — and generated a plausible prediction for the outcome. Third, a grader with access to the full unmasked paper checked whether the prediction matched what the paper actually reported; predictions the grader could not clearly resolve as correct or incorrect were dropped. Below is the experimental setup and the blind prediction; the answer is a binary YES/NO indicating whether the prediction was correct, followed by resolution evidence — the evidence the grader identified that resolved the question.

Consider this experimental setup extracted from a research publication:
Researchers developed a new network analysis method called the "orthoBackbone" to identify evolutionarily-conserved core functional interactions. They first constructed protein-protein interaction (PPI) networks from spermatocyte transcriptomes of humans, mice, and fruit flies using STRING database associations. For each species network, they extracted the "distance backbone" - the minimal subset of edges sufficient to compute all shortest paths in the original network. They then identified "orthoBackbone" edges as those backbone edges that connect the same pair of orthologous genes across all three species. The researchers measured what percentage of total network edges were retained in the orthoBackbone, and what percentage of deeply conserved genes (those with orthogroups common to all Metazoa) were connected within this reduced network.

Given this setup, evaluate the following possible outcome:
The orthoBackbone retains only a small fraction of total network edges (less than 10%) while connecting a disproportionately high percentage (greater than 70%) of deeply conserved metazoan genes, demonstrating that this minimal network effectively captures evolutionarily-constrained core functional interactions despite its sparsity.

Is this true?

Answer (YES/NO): YES